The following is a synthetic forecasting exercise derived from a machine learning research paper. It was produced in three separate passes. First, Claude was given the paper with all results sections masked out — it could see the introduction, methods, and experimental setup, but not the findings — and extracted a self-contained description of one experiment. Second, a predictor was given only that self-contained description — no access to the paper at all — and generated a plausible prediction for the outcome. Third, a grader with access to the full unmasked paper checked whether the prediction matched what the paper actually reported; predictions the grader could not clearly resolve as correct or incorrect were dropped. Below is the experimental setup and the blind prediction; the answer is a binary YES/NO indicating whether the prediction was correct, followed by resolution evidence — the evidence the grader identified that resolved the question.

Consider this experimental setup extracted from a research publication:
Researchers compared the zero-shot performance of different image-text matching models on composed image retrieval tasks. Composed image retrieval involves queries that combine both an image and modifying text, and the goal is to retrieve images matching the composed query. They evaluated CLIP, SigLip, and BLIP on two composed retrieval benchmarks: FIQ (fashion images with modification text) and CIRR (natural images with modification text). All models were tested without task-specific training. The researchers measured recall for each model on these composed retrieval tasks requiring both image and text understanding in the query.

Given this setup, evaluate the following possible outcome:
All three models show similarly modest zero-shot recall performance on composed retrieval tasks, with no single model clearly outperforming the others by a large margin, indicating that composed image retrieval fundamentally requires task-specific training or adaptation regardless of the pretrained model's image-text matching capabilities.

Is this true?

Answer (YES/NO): NO